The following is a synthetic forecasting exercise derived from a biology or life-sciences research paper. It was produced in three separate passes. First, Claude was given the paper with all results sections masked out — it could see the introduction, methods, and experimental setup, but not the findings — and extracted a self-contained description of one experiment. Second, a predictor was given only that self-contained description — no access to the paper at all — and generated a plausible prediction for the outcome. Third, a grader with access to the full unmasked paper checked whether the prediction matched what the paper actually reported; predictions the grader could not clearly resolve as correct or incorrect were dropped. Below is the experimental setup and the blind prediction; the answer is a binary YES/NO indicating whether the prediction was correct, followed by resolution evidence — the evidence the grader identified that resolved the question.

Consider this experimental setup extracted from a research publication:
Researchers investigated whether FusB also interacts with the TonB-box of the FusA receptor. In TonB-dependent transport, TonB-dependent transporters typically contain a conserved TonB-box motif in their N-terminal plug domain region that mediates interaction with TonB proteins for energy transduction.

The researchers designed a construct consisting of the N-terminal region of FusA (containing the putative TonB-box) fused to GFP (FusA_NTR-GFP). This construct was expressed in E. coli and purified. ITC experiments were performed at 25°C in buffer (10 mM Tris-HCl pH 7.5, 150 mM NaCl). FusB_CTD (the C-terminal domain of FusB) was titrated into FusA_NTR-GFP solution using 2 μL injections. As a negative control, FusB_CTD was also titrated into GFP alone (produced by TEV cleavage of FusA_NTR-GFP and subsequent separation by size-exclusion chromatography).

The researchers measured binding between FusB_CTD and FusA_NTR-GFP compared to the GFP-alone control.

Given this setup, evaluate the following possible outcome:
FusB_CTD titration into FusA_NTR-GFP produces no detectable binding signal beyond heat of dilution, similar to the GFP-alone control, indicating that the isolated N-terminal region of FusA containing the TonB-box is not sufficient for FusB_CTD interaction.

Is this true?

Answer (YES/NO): NO